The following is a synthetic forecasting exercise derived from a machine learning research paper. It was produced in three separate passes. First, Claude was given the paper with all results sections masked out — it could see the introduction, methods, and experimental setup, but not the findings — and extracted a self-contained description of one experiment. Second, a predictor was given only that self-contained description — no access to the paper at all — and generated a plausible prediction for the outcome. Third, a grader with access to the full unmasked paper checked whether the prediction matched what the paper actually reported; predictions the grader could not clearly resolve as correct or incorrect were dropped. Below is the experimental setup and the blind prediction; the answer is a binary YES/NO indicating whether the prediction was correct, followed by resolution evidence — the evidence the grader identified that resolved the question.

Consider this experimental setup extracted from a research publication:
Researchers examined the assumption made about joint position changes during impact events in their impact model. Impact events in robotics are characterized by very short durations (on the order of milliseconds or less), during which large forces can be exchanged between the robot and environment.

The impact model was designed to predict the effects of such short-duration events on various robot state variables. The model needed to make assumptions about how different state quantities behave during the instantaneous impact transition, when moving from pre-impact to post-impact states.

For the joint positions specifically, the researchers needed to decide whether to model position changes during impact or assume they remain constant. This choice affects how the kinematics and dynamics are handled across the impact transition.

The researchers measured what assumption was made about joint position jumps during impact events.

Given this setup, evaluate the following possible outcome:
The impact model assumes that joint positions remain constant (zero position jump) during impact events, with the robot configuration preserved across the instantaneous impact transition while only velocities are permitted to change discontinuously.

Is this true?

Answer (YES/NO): YES